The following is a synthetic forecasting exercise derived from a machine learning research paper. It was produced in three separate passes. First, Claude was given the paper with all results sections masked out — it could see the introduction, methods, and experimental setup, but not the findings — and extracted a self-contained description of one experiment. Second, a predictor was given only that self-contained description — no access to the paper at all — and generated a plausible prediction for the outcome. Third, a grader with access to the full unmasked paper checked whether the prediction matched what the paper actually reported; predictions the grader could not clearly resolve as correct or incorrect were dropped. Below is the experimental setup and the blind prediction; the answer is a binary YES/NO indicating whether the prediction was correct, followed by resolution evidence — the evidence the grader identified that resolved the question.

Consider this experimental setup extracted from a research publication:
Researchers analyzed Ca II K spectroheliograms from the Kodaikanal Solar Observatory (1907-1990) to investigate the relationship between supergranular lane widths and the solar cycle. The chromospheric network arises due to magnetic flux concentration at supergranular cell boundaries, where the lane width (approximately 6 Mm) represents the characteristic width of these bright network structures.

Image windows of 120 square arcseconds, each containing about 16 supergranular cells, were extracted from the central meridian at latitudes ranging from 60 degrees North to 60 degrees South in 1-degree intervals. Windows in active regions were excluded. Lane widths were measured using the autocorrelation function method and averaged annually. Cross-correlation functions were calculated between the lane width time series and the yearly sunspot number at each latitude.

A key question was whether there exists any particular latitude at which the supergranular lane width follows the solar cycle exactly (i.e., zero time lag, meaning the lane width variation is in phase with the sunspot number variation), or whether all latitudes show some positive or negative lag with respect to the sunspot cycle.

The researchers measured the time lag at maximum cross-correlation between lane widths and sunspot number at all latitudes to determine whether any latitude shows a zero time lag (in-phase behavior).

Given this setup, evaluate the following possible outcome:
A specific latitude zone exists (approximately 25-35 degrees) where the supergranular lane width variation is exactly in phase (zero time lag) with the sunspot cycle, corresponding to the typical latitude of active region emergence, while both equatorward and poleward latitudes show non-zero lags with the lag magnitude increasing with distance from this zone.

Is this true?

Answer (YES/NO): NO